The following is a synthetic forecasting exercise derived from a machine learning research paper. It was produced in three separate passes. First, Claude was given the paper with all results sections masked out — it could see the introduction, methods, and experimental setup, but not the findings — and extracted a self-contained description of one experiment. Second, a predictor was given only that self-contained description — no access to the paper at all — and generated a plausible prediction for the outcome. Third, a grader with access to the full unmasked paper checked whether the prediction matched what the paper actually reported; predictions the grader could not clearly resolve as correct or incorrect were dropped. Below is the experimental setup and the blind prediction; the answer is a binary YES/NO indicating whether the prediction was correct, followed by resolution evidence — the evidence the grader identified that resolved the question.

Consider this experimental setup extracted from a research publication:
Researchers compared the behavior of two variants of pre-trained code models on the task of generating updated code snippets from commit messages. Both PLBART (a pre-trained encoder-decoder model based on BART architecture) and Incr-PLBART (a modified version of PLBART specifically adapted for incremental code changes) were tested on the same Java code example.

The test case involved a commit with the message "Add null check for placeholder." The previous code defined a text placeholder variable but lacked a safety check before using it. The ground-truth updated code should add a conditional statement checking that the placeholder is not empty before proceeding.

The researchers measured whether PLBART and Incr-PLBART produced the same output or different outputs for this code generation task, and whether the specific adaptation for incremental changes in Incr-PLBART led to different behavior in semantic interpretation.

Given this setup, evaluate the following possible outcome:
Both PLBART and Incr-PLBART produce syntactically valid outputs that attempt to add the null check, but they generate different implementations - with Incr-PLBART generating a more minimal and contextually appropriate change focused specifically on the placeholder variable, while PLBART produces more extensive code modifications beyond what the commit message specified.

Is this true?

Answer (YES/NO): NO